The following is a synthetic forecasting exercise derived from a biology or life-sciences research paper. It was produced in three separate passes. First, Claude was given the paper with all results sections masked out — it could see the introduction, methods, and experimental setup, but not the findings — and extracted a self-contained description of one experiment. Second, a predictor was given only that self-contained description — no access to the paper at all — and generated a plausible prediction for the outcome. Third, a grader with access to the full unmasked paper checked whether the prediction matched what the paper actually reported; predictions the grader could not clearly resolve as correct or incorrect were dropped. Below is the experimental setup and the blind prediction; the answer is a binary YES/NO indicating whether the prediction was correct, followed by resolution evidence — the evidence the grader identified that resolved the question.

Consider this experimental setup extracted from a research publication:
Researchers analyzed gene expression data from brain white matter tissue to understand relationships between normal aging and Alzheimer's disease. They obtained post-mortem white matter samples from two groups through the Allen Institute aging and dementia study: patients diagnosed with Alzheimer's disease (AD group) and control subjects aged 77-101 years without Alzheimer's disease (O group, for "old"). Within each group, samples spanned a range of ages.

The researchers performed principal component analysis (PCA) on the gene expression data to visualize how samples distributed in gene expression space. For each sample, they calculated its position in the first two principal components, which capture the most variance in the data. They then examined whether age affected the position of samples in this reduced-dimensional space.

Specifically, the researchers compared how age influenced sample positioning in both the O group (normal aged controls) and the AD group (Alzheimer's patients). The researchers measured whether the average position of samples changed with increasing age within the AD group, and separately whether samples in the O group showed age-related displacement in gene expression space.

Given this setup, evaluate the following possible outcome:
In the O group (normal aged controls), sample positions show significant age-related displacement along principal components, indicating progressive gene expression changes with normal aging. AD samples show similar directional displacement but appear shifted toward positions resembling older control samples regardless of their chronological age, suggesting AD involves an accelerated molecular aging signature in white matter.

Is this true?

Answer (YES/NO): NO